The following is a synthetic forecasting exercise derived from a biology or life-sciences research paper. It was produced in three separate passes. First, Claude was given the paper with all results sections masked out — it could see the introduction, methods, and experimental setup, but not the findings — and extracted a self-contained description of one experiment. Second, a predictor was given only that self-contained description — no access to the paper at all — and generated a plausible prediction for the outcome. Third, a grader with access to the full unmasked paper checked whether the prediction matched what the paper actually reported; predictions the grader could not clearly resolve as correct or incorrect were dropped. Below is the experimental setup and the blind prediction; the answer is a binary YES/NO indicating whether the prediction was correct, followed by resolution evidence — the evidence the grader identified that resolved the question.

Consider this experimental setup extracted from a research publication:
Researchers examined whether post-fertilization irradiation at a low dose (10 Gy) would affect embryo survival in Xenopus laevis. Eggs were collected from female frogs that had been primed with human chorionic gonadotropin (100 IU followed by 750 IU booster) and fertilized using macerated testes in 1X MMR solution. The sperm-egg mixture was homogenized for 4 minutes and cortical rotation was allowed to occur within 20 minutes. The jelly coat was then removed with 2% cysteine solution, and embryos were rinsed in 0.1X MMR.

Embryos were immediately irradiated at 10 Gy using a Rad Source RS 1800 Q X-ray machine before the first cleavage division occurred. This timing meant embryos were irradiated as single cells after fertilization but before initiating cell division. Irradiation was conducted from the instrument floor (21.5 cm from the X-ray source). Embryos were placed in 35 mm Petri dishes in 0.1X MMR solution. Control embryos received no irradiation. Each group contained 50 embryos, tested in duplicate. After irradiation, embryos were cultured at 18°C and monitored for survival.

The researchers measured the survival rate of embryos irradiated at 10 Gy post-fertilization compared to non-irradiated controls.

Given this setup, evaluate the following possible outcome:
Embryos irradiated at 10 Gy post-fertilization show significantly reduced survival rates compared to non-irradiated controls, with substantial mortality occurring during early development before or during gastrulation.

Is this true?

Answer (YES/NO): NO